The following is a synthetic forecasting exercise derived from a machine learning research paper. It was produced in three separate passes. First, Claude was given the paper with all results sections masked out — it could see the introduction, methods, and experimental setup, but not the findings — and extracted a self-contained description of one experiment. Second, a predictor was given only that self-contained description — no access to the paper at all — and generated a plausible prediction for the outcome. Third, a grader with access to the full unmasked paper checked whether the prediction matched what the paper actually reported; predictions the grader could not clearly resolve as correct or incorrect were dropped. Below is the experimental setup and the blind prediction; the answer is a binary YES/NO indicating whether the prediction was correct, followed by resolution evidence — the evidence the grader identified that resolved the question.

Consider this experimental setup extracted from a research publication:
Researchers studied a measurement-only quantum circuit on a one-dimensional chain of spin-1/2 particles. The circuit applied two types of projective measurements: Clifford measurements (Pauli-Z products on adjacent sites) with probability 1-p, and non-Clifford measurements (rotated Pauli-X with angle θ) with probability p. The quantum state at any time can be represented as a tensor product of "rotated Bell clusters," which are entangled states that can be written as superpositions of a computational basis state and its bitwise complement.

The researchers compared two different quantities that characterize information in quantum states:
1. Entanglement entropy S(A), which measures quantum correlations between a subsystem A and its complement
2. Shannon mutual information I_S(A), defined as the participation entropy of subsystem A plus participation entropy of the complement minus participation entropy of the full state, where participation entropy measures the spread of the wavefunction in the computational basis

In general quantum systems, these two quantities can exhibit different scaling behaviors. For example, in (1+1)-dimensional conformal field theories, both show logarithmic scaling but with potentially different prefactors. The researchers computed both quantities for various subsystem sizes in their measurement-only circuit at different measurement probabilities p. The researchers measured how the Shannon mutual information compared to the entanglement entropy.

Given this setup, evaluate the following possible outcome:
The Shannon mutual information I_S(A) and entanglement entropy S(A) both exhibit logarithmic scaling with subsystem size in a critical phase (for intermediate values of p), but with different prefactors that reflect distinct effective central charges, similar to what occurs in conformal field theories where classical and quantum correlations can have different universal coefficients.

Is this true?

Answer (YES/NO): NO